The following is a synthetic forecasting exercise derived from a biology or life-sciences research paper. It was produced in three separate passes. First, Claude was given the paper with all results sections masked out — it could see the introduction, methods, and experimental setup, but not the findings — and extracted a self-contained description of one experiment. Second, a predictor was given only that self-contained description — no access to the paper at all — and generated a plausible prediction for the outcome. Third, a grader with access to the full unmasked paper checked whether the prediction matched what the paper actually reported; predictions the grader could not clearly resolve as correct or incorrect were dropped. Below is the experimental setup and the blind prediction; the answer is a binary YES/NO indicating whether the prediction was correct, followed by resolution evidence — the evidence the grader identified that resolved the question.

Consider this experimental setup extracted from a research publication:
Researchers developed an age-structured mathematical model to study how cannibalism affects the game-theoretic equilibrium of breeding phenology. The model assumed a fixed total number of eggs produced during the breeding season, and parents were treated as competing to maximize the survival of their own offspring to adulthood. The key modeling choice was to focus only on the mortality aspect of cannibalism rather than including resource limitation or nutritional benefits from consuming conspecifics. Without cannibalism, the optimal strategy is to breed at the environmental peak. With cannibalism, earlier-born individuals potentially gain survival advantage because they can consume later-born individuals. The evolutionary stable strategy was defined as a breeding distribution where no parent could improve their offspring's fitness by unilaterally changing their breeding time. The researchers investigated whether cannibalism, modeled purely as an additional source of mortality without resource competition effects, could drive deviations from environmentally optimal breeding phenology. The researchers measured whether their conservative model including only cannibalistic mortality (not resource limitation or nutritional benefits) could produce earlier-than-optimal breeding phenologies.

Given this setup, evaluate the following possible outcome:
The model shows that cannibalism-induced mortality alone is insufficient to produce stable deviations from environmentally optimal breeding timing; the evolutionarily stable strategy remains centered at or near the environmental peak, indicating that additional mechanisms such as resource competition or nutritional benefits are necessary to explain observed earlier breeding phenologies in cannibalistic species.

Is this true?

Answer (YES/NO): NO